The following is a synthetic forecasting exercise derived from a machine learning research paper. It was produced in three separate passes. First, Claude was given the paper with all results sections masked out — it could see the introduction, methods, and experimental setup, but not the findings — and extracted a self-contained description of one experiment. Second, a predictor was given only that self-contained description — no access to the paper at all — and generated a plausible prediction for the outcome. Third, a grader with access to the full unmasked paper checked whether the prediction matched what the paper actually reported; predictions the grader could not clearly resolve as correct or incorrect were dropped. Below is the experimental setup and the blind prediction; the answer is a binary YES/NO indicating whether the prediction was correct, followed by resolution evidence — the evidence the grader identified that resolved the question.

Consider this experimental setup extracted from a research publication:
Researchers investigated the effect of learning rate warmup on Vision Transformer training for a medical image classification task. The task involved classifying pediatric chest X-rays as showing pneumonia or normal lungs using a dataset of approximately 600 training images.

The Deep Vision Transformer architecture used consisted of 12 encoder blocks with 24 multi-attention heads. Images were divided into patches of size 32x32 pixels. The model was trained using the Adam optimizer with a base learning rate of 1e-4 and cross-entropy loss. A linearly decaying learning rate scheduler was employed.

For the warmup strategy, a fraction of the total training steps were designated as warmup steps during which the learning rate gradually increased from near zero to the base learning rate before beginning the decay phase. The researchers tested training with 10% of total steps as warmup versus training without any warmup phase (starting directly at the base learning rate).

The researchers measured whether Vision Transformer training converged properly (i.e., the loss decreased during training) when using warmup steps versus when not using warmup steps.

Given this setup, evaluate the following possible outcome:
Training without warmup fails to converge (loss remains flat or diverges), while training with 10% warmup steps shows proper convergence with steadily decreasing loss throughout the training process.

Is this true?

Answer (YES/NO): YES